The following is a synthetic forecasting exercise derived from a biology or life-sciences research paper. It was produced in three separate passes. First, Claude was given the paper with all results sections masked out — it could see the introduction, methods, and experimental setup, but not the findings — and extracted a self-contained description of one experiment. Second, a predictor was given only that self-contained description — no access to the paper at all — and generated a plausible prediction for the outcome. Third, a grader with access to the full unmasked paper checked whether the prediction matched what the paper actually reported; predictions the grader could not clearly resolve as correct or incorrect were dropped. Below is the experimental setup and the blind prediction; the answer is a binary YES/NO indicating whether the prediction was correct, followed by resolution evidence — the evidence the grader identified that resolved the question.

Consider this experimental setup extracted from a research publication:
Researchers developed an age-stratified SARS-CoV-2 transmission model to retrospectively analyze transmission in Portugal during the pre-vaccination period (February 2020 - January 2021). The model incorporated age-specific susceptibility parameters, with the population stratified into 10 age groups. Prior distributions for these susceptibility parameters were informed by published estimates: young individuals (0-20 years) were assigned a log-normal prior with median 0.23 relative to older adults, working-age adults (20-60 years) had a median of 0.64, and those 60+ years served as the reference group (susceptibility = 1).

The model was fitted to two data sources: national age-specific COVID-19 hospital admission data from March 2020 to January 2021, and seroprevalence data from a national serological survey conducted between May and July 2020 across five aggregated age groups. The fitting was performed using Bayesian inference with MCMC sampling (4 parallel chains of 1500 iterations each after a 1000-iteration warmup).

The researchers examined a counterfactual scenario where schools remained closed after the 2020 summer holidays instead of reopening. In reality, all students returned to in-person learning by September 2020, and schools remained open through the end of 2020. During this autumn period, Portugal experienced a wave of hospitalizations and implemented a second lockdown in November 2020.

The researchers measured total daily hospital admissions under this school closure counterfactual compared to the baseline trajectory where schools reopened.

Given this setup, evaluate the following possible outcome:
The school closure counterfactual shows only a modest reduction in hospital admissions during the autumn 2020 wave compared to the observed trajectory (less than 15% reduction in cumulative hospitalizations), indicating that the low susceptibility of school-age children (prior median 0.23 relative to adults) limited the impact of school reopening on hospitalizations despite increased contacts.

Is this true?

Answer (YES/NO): NO